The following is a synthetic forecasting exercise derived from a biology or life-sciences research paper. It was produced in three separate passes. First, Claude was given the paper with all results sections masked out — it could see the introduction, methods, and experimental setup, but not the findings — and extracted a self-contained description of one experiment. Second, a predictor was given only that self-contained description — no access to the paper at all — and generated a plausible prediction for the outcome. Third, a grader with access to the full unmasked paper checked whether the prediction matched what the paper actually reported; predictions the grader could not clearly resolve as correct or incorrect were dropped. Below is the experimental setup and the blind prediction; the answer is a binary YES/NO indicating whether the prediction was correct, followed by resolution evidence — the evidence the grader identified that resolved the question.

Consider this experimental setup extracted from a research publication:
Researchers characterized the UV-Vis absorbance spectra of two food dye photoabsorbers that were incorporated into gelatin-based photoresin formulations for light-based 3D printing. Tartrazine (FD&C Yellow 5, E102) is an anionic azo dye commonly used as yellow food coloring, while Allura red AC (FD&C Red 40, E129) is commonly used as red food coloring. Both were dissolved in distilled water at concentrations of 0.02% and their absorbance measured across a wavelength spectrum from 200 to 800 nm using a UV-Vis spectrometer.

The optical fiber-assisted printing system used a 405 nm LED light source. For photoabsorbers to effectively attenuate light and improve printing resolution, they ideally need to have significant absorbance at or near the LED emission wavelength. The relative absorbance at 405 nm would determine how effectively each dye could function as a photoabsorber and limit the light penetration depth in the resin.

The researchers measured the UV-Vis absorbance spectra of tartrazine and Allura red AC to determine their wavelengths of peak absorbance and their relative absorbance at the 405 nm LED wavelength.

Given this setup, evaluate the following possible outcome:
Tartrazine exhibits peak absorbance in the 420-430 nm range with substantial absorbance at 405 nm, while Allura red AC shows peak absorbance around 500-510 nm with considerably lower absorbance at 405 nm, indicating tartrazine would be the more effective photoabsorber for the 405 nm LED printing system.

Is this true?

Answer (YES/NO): NO